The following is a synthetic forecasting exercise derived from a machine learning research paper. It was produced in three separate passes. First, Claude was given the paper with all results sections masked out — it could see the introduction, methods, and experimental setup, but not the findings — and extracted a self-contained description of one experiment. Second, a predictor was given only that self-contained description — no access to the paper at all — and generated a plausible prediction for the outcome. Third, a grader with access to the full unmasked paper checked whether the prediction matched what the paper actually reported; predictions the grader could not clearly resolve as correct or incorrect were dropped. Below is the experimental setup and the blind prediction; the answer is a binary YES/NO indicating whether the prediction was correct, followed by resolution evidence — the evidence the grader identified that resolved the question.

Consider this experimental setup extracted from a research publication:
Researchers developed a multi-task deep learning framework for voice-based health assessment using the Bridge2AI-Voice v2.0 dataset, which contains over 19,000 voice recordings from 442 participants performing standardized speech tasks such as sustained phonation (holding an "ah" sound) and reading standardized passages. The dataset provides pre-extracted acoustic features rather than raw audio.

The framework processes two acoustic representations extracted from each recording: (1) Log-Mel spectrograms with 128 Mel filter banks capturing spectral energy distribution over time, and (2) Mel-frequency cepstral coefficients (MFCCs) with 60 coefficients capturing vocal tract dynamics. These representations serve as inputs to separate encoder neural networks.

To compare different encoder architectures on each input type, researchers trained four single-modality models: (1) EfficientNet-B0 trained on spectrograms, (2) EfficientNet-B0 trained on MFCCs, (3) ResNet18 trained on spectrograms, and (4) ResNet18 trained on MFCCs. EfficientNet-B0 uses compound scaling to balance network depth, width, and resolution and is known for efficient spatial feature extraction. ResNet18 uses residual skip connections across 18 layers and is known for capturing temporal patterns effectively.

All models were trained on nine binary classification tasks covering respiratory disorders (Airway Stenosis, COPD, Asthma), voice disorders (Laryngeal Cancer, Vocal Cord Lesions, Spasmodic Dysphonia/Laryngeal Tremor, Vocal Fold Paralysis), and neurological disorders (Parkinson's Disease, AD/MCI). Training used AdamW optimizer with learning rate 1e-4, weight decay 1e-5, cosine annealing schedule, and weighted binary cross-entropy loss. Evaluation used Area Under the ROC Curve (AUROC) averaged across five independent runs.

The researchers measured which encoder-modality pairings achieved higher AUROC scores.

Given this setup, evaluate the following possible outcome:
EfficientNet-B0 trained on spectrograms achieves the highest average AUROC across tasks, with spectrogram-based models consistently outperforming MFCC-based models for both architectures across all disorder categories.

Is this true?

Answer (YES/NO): NO